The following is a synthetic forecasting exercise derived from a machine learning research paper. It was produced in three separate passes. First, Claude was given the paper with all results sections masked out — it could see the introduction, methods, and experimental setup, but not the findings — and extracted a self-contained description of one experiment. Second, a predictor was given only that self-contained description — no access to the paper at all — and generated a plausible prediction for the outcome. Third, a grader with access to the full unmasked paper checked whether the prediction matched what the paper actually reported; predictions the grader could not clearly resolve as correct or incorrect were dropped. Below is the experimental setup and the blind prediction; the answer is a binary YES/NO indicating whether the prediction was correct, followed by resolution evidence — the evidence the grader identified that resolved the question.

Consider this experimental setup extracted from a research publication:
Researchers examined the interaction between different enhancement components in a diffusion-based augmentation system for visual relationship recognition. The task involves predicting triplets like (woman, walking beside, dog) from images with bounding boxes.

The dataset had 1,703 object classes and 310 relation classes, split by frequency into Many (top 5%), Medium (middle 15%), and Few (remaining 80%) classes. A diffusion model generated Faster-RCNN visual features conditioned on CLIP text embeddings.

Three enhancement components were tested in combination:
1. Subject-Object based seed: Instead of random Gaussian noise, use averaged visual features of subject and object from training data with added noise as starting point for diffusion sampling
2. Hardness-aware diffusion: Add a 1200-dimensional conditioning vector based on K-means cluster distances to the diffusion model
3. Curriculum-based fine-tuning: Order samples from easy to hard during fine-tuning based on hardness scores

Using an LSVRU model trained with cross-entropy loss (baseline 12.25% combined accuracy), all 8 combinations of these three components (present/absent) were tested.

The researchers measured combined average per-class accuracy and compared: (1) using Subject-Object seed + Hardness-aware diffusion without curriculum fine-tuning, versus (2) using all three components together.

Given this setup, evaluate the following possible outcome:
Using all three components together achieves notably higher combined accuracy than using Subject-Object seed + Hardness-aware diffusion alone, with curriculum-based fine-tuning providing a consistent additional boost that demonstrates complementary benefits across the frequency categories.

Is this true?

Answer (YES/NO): NO